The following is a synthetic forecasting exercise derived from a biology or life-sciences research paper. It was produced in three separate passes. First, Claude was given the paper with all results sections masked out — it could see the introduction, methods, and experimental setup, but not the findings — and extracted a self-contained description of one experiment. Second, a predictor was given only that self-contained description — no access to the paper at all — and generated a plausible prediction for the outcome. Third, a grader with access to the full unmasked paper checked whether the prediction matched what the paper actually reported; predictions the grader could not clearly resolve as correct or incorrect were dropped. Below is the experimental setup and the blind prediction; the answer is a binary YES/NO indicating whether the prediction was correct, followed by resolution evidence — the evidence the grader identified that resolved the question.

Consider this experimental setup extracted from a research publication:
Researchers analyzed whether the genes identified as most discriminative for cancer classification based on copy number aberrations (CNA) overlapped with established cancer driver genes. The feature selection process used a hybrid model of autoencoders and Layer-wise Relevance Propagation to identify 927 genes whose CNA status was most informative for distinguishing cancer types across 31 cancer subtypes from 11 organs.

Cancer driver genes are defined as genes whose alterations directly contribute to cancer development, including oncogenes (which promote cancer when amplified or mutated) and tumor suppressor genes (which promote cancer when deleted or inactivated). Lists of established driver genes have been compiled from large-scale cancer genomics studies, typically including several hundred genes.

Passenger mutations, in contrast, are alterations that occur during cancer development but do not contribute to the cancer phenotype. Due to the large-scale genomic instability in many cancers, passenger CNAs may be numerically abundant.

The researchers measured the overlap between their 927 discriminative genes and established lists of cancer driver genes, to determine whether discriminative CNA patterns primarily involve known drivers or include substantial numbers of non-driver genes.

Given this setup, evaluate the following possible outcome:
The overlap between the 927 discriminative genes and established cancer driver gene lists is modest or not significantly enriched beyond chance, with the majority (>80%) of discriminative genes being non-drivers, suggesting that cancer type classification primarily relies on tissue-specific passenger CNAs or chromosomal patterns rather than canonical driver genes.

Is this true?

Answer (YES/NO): YES